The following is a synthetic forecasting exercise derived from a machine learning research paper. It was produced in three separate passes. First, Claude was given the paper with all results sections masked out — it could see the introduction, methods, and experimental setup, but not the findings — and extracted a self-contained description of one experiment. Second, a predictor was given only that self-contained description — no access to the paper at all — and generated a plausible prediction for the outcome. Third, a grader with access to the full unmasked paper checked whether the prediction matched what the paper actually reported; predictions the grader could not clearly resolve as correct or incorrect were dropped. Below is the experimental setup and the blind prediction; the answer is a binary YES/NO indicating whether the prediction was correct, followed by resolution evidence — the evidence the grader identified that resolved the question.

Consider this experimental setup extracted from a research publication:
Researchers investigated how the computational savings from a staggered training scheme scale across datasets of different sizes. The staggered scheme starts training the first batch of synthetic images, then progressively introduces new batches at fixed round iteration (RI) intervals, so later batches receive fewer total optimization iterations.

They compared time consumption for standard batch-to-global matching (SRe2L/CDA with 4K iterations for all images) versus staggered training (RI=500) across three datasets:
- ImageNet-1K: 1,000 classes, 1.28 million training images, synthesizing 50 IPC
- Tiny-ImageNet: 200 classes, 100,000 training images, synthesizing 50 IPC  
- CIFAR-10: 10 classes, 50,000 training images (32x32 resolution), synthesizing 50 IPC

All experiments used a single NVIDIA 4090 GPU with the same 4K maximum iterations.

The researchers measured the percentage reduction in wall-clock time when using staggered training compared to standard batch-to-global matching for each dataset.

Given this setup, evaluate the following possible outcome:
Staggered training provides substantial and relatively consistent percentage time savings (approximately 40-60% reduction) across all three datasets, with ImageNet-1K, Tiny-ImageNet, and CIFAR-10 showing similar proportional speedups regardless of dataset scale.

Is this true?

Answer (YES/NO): NO